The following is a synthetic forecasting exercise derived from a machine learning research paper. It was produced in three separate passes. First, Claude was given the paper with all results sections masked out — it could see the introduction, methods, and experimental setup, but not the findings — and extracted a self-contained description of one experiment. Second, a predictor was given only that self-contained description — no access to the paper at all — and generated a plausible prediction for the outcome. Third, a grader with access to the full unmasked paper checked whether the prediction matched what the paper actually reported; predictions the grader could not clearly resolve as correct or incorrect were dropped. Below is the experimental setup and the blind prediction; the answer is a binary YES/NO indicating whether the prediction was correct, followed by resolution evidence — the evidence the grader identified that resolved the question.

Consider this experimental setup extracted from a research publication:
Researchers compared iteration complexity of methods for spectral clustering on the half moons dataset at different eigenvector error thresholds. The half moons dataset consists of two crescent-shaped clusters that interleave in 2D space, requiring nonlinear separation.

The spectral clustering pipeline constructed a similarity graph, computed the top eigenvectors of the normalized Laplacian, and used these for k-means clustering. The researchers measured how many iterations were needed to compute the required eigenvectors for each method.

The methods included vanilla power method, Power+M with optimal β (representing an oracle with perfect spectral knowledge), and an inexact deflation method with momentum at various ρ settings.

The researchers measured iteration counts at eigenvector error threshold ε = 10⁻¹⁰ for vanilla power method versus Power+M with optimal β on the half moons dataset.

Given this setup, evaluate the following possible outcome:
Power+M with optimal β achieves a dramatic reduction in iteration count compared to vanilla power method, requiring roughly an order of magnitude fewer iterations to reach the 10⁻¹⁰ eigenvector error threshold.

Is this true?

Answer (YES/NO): NO